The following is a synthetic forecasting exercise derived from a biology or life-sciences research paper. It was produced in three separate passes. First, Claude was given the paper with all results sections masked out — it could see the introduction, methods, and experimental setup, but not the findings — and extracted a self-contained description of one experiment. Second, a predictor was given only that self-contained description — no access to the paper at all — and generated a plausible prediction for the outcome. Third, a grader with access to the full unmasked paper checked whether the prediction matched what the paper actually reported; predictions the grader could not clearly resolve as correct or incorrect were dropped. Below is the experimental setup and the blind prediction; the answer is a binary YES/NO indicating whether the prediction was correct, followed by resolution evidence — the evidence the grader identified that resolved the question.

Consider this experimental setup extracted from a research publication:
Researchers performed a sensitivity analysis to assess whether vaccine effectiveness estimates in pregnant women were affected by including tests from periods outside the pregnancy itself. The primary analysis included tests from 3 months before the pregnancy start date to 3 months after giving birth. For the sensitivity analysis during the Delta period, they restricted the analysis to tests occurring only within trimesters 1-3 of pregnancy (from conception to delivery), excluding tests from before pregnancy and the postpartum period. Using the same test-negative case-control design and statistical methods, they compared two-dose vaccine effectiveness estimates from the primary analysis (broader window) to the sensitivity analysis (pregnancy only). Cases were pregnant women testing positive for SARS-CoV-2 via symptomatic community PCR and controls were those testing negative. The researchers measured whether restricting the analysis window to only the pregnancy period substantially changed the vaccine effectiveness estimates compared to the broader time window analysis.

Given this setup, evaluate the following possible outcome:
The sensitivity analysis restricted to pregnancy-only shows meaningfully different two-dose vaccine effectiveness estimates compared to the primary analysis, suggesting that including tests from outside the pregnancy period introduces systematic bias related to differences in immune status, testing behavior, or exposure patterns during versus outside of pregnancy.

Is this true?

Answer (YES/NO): NO